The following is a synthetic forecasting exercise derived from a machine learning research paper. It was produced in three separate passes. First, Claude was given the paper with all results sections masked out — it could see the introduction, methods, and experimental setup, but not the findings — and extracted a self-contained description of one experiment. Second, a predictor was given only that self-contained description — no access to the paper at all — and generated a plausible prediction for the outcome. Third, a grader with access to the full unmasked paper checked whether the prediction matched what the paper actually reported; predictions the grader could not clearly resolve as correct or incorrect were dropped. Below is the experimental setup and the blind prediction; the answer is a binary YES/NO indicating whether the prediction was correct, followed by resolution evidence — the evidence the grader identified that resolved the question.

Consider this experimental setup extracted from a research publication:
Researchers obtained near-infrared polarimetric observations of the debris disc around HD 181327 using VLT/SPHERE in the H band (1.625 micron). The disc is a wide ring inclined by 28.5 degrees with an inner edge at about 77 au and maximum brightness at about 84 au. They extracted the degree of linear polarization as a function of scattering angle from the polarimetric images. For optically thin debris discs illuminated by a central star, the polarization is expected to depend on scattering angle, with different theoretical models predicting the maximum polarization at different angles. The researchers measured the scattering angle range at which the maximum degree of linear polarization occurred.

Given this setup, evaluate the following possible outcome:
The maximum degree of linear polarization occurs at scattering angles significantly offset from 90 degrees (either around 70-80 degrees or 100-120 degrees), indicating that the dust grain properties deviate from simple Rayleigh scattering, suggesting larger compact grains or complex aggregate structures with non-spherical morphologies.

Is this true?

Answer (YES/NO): YES